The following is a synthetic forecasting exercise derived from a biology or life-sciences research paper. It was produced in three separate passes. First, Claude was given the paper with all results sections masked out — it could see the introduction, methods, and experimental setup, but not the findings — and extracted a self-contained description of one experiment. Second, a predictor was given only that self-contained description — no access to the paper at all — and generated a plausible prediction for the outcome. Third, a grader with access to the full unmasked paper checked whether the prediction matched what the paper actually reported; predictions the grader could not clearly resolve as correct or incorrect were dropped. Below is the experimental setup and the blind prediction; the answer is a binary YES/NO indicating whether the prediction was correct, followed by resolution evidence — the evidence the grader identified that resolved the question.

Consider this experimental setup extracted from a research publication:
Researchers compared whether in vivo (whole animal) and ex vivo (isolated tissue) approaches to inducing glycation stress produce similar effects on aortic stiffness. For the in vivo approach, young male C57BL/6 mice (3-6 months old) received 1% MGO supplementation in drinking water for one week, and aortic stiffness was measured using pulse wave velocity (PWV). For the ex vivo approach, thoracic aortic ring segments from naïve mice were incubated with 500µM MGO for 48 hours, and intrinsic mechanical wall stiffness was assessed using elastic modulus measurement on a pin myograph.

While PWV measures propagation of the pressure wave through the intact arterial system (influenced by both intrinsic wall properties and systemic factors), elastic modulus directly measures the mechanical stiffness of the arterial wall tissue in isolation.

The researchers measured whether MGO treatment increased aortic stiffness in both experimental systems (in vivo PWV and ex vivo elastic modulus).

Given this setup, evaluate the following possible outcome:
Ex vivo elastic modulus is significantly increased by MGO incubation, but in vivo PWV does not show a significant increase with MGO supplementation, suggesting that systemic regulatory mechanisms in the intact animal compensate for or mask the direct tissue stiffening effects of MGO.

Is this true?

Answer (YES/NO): NO